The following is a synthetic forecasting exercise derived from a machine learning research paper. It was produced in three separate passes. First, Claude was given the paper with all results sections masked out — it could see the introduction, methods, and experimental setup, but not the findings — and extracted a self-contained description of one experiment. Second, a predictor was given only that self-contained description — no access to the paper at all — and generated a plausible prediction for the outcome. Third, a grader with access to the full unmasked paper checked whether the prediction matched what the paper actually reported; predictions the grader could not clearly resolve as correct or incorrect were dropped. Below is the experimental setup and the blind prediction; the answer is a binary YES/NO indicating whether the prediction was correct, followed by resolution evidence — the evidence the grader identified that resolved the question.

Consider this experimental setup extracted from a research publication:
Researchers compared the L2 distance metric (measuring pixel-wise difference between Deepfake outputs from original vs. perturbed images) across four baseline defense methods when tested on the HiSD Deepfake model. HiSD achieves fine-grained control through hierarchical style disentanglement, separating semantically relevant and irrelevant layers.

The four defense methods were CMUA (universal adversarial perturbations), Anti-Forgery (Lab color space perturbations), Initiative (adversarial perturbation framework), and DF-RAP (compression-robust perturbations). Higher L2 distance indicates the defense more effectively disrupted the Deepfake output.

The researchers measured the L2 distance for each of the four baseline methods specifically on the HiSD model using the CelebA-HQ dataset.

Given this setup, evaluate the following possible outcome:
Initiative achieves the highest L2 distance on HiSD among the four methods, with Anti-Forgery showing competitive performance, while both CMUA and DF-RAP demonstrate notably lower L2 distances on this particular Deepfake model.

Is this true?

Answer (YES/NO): NO